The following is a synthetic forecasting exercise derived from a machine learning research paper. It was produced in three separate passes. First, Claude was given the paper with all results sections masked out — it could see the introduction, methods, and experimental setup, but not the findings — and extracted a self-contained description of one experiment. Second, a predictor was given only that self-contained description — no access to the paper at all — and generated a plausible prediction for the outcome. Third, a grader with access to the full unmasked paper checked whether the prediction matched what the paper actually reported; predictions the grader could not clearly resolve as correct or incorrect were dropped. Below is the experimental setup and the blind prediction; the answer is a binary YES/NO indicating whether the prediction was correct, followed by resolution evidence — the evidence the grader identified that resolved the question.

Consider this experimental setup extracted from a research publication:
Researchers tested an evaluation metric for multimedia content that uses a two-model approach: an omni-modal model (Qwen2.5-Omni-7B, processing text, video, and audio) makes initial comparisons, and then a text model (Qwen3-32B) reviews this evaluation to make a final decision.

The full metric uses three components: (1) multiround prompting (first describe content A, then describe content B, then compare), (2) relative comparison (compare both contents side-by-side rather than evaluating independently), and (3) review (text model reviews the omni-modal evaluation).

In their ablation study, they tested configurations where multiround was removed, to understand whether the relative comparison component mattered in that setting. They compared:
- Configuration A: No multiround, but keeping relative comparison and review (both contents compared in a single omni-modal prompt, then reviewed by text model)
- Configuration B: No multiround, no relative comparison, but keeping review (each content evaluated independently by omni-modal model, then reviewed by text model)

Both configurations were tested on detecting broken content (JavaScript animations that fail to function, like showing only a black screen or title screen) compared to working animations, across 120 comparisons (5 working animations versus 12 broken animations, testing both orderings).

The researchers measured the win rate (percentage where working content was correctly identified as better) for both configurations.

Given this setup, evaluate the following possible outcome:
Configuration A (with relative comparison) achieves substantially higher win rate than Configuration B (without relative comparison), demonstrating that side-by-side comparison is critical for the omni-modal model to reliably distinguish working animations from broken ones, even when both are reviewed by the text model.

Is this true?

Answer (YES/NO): NO